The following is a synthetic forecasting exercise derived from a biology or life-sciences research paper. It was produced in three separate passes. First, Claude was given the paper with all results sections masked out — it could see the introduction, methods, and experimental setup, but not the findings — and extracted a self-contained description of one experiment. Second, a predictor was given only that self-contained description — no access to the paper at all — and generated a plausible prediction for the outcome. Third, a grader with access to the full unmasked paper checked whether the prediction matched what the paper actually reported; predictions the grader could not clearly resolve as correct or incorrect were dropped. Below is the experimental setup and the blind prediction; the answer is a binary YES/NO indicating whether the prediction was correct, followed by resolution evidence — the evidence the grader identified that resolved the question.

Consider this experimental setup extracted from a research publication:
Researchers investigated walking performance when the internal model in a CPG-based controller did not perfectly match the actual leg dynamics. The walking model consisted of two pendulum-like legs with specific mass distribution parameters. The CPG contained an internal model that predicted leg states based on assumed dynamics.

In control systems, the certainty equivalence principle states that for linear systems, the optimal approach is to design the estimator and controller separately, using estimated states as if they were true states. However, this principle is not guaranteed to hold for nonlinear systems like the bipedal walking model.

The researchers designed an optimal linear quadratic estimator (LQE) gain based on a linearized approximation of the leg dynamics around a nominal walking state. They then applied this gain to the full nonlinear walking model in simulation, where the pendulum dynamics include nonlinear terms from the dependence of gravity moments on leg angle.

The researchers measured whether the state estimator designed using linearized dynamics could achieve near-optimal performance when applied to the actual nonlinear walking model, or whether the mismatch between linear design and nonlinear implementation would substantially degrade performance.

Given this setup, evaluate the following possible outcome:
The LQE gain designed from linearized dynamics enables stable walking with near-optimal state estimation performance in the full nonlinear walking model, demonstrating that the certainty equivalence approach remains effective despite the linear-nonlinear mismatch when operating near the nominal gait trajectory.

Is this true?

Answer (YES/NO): YES